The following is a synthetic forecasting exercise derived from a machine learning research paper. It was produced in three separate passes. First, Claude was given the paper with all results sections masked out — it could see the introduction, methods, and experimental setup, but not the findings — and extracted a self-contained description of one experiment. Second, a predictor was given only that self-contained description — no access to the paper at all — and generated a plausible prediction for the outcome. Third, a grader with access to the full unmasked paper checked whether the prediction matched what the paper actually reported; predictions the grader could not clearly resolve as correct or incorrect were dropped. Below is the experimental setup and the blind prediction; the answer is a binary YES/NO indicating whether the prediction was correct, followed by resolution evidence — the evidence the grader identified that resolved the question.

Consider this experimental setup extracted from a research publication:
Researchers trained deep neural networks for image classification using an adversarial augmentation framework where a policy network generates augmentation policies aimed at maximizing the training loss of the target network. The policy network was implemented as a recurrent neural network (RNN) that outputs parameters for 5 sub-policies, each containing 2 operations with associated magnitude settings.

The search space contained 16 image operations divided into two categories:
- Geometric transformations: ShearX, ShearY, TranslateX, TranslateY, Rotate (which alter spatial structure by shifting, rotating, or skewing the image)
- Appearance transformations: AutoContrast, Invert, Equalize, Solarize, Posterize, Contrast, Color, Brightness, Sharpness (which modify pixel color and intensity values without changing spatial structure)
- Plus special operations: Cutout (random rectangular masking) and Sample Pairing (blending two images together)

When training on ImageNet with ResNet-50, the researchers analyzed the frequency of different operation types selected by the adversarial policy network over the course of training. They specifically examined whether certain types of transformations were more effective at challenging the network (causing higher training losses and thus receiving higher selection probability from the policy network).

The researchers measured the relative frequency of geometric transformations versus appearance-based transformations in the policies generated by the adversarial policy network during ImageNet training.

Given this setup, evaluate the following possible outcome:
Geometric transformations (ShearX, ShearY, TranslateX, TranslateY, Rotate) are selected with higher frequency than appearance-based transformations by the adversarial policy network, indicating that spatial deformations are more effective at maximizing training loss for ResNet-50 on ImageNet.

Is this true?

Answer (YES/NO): YES